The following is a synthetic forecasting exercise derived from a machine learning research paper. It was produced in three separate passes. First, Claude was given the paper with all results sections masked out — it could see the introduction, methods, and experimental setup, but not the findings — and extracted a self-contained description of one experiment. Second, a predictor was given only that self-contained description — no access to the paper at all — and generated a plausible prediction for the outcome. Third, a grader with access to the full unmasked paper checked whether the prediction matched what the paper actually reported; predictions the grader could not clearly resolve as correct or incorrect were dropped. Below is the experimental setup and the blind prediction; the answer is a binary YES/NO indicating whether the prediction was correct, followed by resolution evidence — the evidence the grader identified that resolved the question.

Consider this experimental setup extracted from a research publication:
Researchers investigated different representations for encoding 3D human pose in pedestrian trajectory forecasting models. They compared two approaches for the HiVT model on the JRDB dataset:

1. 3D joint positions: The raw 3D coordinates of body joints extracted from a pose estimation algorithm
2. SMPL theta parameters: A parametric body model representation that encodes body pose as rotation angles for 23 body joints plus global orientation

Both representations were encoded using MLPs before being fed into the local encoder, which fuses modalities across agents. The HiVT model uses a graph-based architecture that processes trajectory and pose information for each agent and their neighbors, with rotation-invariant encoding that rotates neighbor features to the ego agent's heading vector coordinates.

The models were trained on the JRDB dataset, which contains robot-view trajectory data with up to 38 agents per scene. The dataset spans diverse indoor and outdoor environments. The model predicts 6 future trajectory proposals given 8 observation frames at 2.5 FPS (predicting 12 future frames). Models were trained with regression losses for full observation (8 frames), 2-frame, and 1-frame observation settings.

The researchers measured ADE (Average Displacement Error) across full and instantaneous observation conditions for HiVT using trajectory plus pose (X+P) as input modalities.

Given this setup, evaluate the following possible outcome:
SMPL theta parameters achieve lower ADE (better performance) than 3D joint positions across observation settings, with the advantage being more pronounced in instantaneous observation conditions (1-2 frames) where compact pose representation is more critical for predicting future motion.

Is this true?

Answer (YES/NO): NO